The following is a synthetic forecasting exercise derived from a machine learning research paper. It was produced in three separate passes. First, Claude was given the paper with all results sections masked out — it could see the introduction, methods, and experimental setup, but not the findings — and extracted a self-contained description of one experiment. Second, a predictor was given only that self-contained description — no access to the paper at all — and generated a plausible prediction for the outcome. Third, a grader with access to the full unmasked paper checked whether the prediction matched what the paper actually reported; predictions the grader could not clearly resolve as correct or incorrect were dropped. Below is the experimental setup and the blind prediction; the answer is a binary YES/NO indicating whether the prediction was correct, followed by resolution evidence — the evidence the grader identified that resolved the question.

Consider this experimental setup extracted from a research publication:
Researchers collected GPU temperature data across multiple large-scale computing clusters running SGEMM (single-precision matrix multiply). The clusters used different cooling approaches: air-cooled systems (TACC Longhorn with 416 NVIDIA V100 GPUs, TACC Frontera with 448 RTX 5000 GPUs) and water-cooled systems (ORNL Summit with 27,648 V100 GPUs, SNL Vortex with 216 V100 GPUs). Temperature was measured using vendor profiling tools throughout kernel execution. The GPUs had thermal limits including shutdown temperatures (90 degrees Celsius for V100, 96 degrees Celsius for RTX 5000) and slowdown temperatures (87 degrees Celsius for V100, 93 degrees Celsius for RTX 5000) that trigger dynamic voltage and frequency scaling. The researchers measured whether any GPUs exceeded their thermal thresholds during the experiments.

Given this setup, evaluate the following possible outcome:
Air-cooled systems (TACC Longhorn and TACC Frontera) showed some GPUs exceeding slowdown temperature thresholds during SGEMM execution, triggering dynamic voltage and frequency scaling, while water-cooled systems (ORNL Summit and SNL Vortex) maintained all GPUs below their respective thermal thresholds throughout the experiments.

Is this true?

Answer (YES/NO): NO